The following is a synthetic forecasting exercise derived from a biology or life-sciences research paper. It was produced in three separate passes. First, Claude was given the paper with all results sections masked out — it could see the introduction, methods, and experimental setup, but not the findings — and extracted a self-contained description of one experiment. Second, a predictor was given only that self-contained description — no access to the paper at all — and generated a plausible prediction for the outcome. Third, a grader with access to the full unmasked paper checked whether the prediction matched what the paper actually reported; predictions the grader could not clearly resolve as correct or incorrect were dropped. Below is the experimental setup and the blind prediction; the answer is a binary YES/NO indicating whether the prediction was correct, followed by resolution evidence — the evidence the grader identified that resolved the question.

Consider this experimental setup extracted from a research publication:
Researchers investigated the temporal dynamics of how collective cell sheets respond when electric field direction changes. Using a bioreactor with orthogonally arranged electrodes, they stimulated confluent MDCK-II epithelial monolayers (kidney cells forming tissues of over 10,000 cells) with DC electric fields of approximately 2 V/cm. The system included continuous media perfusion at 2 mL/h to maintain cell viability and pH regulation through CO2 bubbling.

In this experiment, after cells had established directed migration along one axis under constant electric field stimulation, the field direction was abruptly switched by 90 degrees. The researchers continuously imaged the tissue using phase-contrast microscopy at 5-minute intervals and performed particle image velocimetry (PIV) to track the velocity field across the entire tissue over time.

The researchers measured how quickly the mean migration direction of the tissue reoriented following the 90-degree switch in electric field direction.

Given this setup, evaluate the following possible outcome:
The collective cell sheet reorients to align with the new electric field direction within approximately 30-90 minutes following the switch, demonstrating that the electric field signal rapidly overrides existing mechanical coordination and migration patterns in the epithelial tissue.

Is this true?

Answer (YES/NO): NO